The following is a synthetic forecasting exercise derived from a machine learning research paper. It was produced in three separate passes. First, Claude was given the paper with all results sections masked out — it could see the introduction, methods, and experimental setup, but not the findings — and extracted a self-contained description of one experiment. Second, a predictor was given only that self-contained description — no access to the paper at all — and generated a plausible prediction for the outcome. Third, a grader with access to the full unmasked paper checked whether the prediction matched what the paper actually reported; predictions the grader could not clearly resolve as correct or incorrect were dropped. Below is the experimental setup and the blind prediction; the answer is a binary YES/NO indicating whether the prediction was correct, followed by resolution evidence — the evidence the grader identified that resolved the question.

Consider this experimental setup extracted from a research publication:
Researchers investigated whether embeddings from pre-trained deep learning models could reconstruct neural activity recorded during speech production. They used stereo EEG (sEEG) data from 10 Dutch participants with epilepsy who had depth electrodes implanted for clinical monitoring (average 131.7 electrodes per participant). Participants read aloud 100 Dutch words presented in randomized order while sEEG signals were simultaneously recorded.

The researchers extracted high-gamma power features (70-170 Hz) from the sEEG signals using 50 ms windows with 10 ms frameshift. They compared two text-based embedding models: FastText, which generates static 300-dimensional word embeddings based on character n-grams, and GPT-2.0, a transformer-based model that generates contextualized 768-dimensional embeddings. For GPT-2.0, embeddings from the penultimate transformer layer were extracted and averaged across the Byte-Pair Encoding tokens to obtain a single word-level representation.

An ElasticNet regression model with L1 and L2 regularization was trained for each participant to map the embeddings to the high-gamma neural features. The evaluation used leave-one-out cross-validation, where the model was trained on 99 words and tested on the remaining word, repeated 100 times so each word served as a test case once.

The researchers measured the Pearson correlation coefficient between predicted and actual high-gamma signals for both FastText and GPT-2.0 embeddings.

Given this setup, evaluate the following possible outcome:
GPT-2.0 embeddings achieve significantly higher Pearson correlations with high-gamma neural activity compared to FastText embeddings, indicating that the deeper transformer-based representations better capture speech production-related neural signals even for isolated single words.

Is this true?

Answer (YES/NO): NO